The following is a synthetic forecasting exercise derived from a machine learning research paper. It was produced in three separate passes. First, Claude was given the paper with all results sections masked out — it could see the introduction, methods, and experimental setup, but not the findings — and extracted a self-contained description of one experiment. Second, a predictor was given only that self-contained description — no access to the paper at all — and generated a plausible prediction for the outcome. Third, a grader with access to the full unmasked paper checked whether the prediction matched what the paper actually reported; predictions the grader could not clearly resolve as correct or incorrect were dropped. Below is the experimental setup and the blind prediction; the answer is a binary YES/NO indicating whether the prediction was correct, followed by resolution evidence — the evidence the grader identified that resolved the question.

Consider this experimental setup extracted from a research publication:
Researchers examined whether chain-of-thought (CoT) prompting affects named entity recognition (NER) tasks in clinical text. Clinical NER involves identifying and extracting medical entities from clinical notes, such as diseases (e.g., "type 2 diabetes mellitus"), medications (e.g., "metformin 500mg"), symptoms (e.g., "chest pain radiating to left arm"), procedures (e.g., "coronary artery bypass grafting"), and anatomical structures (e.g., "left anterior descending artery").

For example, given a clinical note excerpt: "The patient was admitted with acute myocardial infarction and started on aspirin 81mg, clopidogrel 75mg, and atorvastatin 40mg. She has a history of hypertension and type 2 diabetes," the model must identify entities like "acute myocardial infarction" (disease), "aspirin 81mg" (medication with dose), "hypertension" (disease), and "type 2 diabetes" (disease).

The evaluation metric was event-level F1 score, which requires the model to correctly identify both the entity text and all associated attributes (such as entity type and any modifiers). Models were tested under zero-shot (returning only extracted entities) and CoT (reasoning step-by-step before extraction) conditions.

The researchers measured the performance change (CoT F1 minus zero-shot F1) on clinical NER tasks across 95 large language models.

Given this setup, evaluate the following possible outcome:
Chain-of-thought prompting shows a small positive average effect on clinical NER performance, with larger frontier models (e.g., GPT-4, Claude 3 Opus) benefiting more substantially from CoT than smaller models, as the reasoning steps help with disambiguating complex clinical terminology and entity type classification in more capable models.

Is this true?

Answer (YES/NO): NO